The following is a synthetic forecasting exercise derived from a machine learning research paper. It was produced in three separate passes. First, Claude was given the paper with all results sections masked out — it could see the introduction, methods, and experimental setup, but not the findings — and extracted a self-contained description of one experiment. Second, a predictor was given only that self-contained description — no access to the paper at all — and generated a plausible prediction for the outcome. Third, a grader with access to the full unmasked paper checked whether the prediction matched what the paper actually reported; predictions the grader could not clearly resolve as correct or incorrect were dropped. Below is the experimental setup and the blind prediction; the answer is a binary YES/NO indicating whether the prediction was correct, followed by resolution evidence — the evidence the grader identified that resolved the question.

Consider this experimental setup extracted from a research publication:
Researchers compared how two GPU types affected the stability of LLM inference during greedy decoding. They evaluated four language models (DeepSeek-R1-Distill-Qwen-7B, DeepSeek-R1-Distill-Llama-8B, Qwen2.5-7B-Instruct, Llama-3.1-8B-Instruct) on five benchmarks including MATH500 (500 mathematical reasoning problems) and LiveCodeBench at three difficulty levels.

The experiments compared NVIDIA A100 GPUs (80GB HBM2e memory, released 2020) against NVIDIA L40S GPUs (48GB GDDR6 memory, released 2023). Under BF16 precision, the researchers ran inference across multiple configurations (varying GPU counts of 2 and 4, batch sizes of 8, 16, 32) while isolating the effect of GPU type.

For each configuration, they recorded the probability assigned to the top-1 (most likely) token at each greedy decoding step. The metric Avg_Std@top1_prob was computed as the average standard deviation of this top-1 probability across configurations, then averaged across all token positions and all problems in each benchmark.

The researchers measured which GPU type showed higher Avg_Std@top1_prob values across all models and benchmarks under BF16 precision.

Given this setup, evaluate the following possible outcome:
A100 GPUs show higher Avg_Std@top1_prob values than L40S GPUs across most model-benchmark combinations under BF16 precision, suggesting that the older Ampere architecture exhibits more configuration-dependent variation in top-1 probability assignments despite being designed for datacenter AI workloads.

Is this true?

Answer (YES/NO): YES